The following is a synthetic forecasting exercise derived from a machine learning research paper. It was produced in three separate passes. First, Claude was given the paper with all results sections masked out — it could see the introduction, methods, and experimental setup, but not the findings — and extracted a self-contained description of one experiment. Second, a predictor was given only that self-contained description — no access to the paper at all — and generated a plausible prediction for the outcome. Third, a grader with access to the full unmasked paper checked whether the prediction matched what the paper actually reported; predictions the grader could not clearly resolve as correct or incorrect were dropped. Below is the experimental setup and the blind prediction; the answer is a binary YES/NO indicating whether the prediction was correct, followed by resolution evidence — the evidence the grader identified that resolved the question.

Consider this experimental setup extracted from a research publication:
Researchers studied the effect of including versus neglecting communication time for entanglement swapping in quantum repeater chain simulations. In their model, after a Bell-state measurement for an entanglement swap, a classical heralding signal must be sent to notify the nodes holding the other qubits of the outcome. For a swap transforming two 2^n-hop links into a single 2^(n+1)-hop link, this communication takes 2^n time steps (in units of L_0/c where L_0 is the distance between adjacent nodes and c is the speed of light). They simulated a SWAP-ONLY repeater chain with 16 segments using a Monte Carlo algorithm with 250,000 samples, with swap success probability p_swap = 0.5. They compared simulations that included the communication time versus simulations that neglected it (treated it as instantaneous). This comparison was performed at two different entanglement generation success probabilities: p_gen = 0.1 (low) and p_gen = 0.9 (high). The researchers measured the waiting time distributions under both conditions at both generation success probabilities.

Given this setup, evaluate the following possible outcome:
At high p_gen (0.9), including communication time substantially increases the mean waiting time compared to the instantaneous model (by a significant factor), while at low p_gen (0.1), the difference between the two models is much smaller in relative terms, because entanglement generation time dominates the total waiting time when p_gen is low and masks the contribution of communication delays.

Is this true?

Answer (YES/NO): YES